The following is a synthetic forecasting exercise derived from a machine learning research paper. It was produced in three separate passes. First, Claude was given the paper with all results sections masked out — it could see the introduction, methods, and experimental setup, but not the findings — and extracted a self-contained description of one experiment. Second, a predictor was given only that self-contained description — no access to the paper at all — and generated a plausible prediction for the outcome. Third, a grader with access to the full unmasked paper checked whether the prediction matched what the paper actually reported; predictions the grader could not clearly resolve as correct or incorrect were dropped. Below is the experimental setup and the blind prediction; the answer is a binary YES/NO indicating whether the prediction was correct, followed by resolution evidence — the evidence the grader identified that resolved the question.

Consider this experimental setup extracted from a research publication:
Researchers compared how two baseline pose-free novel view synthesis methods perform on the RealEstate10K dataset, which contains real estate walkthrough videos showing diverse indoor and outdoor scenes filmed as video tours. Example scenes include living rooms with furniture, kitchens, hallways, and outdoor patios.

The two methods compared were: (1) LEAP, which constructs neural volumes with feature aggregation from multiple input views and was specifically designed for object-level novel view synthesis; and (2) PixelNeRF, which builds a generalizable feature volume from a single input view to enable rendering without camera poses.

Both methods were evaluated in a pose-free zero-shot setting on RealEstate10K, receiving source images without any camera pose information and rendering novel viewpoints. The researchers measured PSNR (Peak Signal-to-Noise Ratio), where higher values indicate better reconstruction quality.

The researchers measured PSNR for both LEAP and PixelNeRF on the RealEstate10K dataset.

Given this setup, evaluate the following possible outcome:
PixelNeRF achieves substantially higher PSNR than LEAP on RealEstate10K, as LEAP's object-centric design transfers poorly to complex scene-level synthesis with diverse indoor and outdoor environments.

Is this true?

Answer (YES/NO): NO